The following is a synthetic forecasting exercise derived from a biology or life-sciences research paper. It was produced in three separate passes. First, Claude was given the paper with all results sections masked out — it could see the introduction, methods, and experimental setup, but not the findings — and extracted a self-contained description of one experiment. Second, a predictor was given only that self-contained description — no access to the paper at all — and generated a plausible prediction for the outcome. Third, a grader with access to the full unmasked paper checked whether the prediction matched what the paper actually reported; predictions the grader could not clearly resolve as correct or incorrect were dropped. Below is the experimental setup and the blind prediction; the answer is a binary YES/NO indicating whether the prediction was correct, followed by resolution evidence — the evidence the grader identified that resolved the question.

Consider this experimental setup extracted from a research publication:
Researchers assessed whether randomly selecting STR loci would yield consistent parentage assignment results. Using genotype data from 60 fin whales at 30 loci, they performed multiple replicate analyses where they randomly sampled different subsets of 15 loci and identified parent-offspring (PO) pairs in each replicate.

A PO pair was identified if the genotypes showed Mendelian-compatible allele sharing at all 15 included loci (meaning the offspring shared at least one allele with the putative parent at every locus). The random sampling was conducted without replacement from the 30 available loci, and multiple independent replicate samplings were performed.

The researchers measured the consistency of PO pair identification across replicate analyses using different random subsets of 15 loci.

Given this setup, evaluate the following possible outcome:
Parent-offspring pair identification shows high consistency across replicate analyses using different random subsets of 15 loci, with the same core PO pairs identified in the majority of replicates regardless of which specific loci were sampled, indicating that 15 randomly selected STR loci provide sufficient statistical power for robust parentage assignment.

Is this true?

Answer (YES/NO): NO